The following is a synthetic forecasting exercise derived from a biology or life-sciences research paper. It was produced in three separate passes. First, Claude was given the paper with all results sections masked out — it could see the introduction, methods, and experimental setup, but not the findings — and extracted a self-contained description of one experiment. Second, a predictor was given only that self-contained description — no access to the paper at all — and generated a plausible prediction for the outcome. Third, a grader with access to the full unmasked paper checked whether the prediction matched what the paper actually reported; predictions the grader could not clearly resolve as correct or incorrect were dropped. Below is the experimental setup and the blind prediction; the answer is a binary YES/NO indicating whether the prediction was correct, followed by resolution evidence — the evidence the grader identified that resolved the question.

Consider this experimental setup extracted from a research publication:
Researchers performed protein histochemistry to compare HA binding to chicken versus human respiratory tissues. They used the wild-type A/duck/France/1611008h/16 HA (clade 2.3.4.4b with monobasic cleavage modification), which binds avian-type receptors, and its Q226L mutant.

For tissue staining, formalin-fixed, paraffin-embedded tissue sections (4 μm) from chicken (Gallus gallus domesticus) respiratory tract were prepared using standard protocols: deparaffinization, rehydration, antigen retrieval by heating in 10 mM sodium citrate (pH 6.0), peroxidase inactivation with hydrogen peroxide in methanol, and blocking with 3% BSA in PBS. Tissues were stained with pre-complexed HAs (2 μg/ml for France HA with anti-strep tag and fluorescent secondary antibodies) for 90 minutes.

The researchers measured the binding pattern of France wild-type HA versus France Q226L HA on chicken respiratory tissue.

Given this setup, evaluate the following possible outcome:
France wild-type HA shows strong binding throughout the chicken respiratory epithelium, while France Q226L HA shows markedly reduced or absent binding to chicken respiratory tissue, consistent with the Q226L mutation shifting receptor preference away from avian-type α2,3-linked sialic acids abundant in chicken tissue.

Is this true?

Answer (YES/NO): NO